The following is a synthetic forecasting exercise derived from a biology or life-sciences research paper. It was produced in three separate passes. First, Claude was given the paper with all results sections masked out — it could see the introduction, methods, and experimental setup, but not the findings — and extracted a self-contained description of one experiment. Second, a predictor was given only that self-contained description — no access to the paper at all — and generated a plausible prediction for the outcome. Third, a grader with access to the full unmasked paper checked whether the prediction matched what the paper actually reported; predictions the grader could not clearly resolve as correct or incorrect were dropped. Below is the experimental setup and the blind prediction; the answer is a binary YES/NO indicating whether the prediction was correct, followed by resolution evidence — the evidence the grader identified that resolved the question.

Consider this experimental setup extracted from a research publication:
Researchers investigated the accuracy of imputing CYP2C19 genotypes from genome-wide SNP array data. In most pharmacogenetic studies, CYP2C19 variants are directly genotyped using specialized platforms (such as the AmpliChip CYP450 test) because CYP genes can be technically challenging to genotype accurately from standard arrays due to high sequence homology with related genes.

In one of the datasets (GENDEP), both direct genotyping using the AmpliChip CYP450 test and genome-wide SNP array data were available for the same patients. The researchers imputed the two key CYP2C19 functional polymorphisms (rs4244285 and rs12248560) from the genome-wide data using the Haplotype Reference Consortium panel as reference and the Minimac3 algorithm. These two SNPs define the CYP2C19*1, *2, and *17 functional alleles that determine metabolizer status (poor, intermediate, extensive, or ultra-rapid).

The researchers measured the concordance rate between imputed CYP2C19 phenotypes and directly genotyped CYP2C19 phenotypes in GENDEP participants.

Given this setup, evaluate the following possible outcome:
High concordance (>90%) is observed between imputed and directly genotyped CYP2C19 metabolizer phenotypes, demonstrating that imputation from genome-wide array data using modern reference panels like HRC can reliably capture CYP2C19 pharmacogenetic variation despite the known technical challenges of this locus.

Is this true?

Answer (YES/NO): YES